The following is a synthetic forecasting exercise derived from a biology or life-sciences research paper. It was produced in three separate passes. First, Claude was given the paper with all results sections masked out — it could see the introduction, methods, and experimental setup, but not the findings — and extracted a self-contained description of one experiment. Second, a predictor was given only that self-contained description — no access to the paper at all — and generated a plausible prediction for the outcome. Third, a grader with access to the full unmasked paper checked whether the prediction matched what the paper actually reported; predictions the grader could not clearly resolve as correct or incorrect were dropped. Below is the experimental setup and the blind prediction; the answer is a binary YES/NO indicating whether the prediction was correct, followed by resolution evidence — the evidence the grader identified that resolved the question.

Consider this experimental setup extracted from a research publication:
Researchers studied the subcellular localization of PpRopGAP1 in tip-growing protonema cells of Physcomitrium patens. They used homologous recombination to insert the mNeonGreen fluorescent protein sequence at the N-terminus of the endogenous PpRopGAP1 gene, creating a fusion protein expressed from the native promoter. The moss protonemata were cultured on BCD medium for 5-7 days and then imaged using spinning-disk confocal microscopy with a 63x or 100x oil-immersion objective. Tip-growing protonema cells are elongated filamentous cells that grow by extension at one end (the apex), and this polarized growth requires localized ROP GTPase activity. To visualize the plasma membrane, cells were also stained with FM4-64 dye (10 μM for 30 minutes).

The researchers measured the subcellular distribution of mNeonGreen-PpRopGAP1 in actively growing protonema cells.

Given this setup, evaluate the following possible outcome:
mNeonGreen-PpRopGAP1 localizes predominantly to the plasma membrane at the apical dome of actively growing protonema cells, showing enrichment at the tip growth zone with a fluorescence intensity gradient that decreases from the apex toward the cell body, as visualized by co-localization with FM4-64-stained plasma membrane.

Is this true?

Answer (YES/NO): NO